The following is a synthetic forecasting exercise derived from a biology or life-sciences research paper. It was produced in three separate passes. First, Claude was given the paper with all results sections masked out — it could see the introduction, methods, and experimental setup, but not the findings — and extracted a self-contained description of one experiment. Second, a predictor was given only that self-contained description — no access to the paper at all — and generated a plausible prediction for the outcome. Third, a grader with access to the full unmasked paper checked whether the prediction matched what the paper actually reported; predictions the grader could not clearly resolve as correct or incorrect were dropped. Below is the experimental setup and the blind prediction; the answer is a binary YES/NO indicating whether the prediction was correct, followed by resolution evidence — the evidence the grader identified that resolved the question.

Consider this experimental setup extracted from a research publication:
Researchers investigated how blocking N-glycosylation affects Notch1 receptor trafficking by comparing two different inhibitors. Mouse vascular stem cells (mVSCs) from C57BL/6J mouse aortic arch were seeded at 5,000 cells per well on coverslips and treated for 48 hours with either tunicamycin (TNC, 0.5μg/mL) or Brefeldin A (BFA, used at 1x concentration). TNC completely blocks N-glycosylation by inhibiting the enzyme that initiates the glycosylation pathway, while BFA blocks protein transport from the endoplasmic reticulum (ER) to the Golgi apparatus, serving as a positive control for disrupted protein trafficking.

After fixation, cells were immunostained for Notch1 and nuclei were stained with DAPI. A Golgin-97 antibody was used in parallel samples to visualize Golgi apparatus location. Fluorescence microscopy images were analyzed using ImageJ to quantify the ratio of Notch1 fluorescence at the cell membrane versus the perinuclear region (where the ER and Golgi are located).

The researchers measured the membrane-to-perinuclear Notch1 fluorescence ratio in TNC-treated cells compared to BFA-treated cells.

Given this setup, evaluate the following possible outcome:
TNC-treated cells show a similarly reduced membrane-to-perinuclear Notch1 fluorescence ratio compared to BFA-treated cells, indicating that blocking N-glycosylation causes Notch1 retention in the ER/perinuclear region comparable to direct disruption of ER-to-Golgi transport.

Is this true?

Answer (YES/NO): YES